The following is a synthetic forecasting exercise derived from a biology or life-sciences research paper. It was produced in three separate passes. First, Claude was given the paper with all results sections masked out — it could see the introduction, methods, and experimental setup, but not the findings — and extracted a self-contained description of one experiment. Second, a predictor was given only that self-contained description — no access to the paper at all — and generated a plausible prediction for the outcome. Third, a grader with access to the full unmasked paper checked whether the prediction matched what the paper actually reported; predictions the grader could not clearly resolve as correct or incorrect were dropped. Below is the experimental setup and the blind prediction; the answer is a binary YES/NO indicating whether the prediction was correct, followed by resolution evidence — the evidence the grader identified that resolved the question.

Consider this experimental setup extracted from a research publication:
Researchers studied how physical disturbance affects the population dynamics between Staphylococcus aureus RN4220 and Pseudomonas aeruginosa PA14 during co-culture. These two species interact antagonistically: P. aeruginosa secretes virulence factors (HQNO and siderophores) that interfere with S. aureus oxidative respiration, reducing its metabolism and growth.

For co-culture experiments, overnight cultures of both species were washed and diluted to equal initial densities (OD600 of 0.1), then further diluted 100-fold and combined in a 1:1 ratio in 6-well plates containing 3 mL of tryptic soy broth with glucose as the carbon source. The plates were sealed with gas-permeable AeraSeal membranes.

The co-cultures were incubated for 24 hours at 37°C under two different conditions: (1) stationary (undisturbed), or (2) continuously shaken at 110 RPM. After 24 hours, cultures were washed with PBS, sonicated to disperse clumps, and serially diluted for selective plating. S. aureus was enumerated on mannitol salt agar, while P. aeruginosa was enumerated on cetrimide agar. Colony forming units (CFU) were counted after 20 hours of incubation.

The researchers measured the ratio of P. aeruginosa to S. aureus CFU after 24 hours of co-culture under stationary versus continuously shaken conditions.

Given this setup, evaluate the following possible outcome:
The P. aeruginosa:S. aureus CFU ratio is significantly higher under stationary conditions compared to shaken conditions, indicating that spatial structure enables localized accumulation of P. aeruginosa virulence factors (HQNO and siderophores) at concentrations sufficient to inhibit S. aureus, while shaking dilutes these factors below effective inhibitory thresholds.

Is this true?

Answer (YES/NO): NO